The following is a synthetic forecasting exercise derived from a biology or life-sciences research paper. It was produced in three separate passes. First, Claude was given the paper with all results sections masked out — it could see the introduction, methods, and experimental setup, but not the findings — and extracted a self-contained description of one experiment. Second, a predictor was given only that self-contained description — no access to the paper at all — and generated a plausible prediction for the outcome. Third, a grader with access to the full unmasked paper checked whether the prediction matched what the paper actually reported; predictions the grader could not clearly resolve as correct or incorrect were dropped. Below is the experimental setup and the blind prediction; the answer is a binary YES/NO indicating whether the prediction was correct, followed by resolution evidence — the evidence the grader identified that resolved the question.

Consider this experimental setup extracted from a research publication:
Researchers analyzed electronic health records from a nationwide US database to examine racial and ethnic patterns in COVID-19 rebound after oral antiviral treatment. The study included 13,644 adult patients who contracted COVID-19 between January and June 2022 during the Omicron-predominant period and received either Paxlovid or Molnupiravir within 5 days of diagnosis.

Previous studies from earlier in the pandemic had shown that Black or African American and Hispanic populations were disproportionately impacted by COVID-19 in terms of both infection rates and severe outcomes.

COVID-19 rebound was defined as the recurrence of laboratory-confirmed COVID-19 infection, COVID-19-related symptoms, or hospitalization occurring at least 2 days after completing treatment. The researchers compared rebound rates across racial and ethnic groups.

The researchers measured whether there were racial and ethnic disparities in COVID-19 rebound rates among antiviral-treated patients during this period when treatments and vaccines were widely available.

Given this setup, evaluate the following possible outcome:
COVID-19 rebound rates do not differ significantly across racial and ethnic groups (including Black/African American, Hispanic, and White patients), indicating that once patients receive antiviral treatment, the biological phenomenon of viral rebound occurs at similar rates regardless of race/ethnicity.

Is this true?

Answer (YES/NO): YES